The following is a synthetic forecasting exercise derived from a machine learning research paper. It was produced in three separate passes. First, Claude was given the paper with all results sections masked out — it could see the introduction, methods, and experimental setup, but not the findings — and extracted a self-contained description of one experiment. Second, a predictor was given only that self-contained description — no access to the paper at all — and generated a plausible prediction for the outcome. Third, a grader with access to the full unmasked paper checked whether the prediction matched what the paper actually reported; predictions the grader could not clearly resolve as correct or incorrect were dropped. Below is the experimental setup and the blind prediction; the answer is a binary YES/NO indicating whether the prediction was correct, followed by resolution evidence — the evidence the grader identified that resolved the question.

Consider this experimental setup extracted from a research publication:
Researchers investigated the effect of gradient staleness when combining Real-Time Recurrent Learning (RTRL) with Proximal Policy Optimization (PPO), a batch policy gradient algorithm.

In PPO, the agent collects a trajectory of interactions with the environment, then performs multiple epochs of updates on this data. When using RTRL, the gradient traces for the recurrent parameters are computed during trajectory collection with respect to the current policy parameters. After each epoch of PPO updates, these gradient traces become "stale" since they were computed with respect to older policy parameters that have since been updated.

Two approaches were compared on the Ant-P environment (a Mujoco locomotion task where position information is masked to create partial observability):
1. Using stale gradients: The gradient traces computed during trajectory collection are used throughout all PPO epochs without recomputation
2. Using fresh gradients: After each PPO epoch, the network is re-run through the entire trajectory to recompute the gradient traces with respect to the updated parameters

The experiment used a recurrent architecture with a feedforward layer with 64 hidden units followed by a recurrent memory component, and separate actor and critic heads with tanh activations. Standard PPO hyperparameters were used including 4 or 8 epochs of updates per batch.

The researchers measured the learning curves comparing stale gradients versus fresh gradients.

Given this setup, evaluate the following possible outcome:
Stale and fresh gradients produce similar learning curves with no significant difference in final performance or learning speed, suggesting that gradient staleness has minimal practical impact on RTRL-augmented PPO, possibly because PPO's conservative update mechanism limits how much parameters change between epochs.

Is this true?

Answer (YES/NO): NO